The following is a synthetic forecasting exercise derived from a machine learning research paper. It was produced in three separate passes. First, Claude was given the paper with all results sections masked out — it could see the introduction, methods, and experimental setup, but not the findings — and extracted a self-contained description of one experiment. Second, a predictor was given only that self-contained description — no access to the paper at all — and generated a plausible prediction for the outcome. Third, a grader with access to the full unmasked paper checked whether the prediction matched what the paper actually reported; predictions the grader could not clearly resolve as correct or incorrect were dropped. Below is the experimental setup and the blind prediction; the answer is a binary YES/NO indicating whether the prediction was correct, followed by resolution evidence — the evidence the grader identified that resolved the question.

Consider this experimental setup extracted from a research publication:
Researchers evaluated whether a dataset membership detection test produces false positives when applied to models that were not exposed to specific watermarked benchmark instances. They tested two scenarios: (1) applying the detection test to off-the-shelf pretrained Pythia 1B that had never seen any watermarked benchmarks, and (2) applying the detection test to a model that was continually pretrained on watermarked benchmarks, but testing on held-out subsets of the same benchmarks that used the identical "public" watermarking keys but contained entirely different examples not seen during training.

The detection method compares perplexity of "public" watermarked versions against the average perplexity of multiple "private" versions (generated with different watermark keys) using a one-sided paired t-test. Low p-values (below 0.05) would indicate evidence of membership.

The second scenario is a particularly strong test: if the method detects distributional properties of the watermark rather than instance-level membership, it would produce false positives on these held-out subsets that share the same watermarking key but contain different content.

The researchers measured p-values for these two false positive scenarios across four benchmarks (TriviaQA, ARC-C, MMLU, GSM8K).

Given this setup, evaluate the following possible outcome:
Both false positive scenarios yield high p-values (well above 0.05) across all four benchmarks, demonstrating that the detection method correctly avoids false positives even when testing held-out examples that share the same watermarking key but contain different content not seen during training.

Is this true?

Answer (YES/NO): YES